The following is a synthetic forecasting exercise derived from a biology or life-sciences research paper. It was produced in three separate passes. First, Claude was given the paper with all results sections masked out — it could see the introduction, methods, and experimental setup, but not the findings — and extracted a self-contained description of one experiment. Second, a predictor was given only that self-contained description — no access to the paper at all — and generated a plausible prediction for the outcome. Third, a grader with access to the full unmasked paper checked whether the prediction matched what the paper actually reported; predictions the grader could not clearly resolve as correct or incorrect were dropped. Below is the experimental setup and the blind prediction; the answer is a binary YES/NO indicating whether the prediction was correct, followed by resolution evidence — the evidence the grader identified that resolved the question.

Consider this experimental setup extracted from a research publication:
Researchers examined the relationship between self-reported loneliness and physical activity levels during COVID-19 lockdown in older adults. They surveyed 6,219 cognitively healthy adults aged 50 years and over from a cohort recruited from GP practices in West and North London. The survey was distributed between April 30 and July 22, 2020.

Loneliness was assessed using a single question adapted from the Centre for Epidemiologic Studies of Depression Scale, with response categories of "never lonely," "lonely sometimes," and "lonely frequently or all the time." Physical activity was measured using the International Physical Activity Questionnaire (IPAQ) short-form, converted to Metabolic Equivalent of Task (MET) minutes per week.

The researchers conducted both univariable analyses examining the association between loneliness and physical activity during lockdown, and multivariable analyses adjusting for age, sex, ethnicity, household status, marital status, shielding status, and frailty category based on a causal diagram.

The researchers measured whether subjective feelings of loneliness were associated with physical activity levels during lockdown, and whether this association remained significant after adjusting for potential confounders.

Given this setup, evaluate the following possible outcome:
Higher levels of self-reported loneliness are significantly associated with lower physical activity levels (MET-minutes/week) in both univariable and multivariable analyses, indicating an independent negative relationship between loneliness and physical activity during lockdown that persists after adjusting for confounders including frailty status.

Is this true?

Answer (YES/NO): YES